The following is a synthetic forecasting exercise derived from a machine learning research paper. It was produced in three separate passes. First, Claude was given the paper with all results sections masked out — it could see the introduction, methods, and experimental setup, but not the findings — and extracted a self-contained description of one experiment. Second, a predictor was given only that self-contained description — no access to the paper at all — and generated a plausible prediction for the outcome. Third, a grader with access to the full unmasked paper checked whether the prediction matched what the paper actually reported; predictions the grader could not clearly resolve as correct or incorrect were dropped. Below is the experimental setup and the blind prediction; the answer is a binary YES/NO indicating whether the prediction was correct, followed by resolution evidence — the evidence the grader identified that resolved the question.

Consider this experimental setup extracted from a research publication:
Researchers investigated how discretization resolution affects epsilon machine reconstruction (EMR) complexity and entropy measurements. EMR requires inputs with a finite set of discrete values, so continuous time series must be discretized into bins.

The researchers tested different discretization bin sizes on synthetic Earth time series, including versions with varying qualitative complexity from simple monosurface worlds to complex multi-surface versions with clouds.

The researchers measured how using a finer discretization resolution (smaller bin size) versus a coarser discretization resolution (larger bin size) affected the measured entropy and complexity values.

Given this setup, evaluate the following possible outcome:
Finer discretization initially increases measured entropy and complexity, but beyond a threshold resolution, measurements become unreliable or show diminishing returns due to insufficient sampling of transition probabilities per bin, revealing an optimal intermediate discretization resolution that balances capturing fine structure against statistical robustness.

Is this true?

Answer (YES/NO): NO